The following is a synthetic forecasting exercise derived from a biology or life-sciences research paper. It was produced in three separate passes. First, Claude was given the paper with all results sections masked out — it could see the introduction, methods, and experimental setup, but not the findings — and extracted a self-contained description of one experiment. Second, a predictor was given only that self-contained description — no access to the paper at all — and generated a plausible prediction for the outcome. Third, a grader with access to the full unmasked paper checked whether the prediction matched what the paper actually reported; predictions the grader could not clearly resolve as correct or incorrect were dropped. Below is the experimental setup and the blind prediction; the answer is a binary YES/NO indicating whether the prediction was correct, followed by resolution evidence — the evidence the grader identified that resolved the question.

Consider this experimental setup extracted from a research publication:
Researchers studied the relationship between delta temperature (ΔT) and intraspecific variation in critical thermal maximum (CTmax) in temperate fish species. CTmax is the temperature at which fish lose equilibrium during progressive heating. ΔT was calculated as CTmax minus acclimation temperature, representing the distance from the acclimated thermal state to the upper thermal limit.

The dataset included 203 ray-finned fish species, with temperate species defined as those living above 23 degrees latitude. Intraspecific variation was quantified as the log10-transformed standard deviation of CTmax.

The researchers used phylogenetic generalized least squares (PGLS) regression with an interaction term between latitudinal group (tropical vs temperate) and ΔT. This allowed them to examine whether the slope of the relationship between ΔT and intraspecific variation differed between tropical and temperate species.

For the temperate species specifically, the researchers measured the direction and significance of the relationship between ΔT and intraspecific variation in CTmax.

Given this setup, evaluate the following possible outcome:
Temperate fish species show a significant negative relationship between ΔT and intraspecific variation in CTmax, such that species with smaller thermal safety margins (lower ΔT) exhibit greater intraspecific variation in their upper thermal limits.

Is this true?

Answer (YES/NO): NO